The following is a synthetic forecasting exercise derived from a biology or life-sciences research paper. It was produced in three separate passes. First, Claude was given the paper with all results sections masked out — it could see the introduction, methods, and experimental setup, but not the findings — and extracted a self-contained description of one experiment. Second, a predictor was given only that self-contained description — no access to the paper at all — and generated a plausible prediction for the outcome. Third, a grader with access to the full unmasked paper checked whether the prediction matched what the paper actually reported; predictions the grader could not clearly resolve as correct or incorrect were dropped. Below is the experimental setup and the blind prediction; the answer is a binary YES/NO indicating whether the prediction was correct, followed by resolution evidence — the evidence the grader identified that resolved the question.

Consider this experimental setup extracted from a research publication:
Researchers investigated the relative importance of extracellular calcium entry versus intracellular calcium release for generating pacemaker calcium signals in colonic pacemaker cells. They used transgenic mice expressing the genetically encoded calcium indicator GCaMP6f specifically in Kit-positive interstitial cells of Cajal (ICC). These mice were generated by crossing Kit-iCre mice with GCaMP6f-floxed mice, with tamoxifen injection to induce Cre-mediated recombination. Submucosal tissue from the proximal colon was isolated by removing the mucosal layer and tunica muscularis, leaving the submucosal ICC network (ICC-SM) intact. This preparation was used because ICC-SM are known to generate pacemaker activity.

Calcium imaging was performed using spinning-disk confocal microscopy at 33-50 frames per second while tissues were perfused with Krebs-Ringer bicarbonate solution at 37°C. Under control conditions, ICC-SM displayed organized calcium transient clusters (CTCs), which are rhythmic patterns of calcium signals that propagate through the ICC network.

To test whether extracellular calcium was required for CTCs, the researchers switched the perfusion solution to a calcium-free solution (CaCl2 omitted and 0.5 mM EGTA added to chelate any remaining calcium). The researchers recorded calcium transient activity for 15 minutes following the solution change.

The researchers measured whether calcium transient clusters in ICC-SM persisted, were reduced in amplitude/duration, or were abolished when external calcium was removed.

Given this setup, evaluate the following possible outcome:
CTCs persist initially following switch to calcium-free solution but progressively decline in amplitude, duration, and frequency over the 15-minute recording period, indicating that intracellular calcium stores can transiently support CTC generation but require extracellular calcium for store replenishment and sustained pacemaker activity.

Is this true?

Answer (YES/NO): NO